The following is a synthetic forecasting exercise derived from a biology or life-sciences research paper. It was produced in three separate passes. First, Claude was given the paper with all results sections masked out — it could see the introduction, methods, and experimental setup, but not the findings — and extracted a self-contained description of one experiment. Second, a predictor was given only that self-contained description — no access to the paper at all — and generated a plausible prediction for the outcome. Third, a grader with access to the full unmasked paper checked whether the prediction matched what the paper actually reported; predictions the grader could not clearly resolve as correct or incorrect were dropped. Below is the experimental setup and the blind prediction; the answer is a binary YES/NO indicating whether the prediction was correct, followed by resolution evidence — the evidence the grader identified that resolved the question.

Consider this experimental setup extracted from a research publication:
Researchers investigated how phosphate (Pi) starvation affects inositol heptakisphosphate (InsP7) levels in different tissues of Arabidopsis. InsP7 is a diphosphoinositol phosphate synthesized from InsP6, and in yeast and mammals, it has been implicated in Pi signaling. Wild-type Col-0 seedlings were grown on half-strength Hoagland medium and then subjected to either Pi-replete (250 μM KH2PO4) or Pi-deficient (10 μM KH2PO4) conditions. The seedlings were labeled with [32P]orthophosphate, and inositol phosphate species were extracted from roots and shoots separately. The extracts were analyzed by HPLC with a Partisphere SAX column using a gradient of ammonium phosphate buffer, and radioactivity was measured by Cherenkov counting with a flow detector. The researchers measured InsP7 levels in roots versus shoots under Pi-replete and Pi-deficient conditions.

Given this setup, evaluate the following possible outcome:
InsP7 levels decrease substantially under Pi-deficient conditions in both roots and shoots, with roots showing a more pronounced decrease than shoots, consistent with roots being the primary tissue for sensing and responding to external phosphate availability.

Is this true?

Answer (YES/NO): NO